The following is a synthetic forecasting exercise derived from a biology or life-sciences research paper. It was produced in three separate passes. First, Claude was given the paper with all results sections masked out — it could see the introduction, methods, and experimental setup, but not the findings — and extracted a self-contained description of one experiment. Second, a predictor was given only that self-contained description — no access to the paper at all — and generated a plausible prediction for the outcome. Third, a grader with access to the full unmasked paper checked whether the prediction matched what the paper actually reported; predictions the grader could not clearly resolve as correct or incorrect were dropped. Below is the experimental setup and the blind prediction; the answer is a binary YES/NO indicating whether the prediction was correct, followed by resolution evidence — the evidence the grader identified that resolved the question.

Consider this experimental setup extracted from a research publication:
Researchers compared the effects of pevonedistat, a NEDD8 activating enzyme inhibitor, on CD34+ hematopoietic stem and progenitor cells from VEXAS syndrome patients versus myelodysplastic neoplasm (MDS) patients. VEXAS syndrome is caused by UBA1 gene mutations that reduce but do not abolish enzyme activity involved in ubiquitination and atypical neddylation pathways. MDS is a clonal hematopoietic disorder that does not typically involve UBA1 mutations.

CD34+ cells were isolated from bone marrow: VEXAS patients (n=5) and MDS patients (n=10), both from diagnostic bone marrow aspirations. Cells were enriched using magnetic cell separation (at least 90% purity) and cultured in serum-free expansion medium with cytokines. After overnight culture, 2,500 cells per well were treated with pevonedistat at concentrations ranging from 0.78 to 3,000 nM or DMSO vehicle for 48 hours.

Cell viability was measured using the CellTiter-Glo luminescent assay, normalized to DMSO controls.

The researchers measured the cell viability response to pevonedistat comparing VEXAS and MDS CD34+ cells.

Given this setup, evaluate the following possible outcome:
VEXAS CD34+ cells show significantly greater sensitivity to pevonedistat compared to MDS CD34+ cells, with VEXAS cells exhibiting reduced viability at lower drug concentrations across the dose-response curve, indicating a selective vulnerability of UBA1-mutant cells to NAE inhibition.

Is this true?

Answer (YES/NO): YES